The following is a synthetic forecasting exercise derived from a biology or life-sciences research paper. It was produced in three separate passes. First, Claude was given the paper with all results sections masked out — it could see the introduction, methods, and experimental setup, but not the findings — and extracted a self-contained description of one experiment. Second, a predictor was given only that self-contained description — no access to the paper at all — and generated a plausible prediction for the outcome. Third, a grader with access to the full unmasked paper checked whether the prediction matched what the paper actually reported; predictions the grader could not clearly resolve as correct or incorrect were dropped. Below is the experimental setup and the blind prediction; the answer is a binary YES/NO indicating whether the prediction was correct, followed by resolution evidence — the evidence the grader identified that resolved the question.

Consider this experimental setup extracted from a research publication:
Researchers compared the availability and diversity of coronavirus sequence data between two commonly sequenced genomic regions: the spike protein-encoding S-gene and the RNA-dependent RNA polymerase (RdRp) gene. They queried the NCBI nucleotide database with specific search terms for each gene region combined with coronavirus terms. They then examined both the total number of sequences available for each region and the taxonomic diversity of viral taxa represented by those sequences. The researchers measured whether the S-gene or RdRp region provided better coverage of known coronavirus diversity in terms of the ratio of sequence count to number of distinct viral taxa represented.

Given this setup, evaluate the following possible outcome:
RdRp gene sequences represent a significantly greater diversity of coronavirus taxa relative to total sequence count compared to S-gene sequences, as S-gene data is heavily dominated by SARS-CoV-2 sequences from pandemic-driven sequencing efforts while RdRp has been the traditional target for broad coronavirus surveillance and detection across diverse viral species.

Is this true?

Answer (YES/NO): NO